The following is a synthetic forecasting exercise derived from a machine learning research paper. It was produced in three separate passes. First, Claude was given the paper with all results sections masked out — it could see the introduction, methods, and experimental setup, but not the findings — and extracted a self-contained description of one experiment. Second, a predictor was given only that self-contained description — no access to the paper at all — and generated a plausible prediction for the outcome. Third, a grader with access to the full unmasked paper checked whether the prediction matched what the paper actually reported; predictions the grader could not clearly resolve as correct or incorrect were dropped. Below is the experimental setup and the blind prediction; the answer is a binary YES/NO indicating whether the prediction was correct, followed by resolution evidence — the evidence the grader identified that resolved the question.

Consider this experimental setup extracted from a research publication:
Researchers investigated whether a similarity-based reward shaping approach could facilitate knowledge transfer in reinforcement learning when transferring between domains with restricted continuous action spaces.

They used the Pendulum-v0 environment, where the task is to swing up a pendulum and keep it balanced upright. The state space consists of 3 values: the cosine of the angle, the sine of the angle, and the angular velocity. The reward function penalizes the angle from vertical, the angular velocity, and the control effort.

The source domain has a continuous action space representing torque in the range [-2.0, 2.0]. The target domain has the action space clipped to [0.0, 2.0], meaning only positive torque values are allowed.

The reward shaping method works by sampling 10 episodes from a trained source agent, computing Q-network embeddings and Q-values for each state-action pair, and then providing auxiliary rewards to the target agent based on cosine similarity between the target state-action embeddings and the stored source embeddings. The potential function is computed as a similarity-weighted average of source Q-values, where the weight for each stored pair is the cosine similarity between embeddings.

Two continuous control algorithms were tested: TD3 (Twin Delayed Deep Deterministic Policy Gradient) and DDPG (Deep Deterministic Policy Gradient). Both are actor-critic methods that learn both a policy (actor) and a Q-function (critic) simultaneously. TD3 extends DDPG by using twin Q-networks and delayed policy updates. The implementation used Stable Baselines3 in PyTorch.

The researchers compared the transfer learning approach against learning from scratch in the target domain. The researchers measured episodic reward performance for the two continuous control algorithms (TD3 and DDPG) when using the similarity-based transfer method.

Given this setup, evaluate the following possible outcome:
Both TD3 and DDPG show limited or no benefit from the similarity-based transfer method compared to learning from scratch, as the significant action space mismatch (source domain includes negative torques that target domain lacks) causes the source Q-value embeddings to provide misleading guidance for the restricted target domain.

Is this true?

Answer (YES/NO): YES